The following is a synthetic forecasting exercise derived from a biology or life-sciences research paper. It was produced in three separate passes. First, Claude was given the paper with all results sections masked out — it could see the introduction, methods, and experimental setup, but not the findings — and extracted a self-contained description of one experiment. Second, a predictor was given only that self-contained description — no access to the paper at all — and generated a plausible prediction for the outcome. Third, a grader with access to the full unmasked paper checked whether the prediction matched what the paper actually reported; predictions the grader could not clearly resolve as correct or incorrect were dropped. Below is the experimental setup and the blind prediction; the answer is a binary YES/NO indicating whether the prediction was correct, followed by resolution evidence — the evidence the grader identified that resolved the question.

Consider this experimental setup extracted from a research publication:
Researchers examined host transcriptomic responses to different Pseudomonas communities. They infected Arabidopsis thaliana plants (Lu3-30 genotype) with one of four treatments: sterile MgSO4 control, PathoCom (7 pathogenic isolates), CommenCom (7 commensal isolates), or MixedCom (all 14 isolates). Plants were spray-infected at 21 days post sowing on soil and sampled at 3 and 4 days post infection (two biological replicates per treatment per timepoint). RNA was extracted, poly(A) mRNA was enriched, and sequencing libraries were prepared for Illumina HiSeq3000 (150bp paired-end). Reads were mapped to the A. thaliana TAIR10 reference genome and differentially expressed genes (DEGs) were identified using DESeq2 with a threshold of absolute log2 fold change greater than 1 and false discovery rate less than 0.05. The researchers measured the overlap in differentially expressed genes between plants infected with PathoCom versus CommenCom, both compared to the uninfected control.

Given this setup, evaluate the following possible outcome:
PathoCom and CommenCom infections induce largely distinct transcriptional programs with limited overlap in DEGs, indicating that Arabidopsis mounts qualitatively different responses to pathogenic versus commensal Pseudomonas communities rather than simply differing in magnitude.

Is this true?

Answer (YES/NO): NO